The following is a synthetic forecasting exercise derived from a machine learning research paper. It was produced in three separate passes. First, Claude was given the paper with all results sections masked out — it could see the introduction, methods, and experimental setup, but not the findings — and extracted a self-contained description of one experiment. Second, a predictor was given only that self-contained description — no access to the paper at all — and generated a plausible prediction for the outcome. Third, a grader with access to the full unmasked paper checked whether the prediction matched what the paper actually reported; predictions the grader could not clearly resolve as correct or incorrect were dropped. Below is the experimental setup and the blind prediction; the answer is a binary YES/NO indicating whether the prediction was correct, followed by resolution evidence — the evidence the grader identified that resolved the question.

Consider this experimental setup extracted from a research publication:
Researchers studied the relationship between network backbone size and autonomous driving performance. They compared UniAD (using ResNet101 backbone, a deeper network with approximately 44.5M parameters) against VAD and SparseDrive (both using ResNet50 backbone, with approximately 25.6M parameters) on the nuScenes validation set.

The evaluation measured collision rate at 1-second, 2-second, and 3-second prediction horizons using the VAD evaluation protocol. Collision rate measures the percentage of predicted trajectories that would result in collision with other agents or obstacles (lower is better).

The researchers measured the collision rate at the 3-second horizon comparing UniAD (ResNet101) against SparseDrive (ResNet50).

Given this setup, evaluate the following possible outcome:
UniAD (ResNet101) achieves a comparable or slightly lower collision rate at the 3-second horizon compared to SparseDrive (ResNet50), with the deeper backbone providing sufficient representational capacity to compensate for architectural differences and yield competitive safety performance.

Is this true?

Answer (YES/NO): NO